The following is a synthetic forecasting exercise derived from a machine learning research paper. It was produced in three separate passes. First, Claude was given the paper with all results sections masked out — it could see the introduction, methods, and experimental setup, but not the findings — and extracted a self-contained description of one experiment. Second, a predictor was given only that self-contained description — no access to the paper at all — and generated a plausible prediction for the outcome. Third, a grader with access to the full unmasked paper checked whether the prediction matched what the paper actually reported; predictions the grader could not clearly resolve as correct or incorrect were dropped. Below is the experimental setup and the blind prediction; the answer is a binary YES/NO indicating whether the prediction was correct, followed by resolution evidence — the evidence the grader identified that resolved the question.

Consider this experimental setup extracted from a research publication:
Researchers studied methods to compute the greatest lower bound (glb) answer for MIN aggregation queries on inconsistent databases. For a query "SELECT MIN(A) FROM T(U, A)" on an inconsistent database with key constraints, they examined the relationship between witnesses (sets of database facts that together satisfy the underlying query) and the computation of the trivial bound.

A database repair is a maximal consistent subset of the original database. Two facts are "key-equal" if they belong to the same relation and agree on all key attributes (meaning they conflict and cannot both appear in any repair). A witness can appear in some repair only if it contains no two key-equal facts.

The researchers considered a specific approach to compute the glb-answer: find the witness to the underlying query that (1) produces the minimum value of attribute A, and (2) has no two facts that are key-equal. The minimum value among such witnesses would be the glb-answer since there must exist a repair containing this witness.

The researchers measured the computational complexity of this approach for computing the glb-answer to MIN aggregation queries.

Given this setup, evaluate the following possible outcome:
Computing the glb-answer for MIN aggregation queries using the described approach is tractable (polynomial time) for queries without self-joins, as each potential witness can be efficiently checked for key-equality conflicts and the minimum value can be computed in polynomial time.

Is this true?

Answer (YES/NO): YES